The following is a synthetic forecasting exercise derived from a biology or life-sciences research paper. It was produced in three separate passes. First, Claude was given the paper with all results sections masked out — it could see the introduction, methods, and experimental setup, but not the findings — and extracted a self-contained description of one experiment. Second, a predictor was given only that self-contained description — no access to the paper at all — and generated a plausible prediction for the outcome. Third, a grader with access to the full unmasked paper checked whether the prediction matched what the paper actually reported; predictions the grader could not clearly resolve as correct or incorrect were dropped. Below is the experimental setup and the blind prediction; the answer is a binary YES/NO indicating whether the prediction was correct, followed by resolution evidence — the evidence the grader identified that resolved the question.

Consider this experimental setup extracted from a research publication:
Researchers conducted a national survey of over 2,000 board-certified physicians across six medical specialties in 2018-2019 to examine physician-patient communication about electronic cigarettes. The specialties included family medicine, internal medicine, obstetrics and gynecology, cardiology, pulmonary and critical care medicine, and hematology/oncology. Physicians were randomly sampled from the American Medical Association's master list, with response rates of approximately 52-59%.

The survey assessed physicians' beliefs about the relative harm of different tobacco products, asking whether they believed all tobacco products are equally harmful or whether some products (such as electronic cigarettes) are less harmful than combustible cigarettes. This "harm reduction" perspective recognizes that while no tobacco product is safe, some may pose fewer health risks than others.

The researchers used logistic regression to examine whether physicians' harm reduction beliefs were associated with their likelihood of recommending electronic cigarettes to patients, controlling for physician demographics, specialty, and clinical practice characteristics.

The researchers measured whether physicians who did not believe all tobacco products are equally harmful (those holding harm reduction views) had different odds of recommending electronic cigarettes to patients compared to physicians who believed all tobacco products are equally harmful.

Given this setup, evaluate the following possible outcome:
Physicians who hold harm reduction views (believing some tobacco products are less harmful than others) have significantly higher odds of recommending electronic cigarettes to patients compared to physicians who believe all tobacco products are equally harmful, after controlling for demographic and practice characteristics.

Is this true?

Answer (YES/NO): YES